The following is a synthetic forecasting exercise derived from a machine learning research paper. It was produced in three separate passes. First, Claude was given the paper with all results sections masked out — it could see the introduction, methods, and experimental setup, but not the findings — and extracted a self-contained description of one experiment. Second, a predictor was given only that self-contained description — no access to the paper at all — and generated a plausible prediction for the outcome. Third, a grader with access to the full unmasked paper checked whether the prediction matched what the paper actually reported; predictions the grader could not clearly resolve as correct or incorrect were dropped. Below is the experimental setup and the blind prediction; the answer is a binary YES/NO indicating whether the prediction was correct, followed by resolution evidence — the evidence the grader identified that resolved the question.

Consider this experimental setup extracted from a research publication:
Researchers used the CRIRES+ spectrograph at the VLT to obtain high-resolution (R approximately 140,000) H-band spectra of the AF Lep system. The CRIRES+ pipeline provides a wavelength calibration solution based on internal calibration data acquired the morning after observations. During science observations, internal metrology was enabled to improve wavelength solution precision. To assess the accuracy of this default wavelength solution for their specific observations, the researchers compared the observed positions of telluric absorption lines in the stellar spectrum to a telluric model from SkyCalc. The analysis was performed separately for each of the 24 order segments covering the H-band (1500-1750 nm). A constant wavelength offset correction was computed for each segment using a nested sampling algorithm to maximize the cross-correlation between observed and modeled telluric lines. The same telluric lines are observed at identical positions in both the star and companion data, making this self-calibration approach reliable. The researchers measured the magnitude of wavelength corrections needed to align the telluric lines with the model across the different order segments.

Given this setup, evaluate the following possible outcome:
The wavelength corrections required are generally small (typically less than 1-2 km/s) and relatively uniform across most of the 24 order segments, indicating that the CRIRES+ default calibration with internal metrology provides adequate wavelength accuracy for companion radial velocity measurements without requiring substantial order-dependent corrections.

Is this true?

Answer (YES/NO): NO